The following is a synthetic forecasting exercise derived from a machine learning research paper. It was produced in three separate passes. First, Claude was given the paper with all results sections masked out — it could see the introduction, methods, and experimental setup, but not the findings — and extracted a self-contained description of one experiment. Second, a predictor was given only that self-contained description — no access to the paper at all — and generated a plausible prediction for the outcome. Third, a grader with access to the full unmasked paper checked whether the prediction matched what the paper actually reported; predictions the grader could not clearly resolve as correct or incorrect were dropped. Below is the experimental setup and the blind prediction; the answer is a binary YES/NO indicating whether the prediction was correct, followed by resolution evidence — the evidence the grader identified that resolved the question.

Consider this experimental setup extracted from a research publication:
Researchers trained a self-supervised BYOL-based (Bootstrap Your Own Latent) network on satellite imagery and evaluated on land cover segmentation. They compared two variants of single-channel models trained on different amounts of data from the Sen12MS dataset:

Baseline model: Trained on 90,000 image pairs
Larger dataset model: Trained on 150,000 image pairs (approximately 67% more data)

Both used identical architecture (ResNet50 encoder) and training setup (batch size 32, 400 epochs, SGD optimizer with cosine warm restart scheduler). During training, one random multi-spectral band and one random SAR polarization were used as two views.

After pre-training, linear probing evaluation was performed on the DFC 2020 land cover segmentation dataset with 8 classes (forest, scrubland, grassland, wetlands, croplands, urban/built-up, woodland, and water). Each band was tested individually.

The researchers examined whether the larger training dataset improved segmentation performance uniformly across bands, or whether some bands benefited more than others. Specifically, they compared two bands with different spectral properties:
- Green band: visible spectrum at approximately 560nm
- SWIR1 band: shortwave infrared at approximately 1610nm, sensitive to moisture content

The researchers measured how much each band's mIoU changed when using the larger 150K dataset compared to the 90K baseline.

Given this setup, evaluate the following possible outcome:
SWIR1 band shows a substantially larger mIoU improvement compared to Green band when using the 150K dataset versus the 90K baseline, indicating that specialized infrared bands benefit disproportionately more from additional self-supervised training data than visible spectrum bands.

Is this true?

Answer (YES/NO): NO